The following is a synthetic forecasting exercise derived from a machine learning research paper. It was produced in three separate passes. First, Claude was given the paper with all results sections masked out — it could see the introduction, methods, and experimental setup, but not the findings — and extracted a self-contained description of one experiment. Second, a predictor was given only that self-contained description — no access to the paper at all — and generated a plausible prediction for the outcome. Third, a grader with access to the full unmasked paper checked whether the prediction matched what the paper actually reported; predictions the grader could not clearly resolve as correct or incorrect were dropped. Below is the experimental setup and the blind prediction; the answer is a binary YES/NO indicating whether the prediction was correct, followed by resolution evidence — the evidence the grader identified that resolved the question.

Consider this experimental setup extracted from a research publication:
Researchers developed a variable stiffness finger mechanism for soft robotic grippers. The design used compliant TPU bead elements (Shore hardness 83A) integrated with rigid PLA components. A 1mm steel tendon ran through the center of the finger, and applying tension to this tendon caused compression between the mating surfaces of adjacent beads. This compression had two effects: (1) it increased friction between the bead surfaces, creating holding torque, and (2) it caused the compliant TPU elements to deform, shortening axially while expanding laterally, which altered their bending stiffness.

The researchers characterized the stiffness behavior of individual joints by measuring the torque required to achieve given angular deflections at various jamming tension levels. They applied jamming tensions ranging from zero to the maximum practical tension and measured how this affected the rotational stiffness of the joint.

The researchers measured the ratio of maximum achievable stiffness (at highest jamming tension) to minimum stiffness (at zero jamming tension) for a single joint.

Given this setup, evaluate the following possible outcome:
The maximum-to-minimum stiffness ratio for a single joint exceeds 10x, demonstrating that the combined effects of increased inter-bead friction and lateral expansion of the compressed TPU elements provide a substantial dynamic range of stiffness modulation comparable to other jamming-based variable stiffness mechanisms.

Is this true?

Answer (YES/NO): NO